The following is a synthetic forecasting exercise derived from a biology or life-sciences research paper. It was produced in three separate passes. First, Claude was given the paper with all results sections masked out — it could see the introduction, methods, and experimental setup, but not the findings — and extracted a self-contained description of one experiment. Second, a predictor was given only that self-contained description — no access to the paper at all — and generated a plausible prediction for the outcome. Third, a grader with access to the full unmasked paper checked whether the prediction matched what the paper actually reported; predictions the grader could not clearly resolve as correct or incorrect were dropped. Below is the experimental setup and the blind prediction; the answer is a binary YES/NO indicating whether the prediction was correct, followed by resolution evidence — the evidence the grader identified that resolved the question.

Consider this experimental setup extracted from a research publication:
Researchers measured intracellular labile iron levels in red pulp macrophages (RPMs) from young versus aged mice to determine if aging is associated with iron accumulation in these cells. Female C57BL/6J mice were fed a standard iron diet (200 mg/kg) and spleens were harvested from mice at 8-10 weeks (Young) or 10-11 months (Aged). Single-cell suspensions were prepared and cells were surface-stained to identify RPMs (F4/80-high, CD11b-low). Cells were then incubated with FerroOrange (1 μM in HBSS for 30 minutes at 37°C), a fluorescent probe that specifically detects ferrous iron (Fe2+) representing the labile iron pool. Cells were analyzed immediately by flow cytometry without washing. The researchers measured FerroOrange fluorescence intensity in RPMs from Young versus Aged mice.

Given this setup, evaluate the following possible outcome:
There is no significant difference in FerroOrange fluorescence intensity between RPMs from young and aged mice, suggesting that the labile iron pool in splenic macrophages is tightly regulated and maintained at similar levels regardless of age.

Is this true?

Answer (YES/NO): NO